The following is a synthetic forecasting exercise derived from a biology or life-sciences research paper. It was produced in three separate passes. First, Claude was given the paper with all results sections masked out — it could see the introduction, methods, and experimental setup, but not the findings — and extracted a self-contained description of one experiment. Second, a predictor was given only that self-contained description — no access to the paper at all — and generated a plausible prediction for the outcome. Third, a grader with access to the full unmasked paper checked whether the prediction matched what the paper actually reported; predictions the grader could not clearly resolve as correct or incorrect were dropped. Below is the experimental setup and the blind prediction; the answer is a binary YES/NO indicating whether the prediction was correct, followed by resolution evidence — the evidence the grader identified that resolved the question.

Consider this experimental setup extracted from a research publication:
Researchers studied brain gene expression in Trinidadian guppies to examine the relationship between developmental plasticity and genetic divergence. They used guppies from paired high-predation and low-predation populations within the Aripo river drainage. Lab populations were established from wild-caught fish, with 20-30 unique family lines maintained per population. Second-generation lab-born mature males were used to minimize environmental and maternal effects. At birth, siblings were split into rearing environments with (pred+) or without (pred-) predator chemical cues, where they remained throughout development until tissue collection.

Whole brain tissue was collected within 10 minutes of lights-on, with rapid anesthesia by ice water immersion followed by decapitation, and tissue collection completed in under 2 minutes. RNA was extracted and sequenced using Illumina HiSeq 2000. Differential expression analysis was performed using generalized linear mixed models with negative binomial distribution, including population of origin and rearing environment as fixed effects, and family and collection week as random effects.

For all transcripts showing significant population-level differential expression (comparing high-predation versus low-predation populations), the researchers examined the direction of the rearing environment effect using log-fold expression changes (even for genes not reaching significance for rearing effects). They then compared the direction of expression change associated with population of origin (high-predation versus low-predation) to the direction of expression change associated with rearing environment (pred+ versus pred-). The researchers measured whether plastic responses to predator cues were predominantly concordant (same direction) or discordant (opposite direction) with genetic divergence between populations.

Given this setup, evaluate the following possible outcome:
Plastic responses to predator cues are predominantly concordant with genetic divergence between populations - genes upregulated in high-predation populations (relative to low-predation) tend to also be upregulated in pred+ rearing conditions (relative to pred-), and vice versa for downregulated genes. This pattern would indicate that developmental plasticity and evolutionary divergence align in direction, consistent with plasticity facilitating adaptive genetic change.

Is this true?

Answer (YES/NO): NO